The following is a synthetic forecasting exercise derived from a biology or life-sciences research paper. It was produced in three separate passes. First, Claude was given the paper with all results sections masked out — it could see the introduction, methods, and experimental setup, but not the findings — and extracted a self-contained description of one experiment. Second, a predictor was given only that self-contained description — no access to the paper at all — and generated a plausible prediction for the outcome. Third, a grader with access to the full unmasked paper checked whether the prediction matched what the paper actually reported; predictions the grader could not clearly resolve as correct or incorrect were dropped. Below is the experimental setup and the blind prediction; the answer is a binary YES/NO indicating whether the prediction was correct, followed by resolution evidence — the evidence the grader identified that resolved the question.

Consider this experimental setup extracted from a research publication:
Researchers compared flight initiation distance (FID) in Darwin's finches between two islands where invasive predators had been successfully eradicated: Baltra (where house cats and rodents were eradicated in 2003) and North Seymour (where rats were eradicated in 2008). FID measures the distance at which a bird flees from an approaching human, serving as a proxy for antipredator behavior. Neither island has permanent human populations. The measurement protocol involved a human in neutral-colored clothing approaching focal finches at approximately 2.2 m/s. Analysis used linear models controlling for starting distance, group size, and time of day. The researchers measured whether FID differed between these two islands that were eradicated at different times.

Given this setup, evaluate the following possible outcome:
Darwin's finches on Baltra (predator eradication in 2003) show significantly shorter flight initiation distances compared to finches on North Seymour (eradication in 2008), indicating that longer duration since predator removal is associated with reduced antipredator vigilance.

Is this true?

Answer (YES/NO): NO